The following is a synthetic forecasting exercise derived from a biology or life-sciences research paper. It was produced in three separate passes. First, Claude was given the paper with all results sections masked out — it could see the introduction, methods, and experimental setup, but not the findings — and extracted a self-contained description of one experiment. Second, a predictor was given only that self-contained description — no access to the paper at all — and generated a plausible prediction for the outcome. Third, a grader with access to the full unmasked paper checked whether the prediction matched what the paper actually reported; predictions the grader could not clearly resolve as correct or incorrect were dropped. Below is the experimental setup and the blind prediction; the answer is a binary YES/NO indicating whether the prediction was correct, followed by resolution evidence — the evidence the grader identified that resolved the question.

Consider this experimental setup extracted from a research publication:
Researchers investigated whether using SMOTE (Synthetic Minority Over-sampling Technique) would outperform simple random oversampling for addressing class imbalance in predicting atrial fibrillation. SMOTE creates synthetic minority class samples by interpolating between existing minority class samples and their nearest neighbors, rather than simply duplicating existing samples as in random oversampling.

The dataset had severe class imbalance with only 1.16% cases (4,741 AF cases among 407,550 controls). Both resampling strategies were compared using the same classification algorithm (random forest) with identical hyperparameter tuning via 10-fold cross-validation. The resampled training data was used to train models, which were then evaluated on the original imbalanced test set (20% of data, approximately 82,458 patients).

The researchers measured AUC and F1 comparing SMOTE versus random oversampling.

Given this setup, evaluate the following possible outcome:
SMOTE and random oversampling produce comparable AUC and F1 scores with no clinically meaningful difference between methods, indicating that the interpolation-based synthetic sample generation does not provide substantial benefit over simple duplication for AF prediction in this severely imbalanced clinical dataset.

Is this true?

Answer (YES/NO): NO